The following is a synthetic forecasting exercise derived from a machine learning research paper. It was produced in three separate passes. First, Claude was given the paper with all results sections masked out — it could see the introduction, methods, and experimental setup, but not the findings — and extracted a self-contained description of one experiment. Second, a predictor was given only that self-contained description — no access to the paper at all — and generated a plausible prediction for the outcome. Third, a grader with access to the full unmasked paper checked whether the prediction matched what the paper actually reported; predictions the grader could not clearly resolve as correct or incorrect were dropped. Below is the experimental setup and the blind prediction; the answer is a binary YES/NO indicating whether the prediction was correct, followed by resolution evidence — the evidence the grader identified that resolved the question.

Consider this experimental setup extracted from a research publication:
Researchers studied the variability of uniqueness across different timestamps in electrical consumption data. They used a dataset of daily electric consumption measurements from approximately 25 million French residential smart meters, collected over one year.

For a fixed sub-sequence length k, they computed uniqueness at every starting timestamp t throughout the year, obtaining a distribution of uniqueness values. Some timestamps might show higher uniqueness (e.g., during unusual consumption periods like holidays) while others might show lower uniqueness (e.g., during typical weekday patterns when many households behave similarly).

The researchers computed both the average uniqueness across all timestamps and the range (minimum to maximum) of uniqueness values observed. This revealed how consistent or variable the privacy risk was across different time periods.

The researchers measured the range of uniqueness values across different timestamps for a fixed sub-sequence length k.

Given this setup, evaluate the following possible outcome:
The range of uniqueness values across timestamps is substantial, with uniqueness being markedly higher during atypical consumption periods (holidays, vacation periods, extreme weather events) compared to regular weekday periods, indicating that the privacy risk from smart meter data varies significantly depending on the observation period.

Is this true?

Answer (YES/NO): NO